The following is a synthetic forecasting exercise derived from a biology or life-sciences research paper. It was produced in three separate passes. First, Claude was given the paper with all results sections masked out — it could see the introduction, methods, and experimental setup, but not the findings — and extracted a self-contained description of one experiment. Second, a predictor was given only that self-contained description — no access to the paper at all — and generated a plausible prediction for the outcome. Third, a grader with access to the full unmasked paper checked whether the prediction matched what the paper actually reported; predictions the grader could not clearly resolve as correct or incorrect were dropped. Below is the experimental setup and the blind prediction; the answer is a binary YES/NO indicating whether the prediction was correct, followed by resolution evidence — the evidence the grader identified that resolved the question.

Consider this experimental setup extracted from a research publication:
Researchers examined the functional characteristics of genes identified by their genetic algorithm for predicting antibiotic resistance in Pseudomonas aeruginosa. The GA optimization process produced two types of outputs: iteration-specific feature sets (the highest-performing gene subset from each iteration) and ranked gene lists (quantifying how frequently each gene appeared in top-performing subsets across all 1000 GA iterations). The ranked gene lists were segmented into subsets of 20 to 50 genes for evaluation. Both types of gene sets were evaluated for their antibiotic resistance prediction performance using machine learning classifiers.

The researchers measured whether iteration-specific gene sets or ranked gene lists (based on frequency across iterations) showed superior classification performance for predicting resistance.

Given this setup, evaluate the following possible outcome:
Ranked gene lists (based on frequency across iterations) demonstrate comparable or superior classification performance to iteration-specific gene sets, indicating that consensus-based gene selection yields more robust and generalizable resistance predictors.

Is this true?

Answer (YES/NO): NO